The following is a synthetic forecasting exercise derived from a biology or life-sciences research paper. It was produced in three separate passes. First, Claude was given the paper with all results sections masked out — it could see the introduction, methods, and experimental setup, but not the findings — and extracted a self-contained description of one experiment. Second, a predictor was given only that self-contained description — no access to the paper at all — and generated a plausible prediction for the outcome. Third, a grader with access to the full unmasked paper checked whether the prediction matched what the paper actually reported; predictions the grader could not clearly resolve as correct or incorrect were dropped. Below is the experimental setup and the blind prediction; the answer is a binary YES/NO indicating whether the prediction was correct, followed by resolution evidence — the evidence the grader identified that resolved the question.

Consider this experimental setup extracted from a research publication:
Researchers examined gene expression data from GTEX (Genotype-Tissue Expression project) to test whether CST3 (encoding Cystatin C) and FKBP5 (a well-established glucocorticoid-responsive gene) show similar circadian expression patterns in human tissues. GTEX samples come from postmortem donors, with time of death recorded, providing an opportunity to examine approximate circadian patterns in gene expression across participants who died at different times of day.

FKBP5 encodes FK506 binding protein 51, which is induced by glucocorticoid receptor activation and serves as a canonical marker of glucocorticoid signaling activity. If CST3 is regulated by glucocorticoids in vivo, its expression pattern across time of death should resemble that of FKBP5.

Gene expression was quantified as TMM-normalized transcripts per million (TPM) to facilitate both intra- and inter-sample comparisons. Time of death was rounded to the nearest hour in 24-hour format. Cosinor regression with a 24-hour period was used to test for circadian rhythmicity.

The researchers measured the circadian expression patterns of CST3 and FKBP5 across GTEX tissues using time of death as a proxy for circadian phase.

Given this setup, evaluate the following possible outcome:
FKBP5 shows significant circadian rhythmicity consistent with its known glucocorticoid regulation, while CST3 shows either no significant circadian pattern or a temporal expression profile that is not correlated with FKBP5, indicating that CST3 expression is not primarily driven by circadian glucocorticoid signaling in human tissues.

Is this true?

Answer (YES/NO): NO